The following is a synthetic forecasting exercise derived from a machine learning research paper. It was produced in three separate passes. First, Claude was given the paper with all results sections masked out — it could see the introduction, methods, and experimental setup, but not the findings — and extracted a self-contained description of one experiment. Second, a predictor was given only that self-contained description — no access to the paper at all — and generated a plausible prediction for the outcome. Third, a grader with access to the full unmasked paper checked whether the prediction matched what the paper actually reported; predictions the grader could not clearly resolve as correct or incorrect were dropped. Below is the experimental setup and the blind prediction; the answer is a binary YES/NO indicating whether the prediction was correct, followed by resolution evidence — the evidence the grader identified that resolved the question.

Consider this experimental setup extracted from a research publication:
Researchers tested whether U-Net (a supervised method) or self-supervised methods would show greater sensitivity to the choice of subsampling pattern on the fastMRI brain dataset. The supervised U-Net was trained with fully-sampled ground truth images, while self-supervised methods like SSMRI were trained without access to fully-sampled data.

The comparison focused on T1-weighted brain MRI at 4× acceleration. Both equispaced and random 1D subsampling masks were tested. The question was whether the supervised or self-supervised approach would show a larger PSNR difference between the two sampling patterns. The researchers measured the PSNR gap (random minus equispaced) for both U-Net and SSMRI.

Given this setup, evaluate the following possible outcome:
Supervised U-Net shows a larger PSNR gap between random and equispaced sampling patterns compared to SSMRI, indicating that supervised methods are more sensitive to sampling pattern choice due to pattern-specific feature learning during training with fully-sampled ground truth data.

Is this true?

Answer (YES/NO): NO